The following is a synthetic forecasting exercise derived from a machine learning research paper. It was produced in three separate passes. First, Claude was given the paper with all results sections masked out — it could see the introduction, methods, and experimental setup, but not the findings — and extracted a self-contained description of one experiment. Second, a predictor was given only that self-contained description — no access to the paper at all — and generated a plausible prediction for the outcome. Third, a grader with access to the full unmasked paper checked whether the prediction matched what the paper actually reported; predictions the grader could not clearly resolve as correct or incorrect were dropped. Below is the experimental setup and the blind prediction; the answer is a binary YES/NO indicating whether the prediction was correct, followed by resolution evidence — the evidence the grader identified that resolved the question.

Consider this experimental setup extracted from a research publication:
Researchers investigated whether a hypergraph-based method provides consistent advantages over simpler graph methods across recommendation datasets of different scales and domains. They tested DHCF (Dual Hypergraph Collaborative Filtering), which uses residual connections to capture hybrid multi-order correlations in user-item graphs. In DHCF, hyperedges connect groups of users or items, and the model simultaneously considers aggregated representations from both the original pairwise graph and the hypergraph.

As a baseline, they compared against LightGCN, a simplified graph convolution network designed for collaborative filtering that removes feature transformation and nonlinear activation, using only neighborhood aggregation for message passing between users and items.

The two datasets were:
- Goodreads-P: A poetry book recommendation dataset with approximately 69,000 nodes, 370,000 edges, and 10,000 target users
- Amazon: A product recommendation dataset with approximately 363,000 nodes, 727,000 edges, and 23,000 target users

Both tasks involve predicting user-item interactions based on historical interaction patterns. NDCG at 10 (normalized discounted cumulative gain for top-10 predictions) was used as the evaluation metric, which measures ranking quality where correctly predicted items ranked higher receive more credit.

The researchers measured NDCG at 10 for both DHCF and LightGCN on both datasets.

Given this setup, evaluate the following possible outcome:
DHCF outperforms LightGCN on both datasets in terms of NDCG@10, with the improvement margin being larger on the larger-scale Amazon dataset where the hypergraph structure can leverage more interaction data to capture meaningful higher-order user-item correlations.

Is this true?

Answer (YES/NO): NO